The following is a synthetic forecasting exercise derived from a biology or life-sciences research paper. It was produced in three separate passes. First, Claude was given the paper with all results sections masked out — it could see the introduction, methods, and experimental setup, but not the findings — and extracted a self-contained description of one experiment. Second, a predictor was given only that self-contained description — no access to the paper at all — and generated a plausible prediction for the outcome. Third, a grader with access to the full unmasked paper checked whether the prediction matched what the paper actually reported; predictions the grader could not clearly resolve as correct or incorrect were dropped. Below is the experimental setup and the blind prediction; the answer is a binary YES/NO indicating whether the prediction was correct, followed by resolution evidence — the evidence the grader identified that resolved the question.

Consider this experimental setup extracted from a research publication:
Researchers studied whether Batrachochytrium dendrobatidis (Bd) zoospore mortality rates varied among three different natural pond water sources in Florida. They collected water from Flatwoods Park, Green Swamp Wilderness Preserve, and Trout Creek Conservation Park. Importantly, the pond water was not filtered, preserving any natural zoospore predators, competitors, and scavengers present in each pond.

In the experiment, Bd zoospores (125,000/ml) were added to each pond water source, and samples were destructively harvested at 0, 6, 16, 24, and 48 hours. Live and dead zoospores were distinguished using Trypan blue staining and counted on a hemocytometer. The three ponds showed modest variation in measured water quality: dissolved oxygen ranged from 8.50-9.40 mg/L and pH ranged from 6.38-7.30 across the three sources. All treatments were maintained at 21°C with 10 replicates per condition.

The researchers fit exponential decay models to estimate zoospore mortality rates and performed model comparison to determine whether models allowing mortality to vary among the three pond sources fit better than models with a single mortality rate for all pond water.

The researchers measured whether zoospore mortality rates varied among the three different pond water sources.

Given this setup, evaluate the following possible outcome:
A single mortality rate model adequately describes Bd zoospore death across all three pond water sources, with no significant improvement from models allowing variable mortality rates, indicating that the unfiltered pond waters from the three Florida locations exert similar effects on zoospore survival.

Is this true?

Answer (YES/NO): NO